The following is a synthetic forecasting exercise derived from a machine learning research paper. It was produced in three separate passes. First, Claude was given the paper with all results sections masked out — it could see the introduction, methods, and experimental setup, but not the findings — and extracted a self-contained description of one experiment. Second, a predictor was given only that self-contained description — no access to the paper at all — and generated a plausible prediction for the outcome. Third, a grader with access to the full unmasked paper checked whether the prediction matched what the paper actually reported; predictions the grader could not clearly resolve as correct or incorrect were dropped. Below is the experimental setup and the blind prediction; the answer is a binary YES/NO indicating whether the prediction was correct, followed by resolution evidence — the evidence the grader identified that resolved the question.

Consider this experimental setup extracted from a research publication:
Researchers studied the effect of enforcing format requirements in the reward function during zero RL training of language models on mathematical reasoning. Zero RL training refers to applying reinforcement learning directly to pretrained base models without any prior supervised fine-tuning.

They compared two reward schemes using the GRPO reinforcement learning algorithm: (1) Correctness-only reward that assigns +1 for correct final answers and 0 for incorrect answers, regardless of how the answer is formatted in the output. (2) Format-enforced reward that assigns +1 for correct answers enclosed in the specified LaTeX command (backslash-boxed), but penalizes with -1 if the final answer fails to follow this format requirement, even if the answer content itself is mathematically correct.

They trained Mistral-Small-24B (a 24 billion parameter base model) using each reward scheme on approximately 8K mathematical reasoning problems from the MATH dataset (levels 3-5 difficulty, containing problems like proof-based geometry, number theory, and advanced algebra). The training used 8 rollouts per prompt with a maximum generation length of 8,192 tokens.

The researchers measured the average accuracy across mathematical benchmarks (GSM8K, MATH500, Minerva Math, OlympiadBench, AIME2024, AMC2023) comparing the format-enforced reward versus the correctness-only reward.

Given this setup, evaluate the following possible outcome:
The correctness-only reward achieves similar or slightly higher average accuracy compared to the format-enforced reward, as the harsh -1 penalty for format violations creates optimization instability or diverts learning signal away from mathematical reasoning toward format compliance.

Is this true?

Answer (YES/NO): NO